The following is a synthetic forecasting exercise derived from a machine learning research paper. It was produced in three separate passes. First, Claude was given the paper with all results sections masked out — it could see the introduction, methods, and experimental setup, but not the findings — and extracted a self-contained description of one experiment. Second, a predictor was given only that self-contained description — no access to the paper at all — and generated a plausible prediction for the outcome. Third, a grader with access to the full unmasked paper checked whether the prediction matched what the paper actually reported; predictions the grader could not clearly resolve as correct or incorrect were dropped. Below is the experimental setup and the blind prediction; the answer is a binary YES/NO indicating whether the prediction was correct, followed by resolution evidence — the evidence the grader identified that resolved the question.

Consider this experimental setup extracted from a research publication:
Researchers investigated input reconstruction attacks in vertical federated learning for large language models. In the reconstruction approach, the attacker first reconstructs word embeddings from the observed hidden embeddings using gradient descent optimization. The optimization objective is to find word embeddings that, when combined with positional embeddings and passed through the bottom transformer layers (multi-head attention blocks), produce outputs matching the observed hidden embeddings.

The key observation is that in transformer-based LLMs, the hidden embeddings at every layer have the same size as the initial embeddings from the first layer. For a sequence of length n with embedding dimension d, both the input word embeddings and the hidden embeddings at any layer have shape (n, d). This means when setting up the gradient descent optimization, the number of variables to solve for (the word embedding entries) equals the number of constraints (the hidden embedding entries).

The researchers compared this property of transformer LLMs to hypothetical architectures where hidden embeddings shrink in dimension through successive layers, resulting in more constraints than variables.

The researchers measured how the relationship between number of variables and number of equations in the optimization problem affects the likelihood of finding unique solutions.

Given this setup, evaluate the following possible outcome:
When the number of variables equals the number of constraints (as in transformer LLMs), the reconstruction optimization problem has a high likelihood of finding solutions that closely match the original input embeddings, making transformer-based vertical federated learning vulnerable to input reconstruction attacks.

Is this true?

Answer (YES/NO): YES